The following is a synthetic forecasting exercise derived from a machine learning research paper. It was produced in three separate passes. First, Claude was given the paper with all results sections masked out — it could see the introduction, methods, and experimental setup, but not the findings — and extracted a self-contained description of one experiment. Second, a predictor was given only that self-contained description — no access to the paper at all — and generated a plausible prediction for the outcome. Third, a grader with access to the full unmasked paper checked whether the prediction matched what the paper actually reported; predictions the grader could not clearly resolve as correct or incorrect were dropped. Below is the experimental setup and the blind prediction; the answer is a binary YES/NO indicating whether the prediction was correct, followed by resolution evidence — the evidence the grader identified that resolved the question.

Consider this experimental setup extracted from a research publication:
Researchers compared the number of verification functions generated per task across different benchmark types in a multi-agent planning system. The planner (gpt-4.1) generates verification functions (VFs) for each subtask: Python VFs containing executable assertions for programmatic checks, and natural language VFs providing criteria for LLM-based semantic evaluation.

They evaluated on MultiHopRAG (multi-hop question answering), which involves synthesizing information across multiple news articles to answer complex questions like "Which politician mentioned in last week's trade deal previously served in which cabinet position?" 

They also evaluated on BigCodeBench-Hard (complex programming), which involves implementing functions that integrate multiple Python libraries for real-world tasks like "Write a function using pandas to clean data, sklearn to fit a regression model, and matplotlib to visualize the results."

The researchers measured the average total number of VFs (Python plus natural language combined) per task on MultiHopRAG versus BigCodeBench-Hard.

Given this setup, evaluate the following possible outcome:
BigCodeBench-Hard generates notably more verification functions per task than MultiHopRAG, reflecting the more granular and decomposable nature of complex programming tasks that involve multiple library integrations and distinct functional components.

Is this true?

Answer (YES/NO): YES